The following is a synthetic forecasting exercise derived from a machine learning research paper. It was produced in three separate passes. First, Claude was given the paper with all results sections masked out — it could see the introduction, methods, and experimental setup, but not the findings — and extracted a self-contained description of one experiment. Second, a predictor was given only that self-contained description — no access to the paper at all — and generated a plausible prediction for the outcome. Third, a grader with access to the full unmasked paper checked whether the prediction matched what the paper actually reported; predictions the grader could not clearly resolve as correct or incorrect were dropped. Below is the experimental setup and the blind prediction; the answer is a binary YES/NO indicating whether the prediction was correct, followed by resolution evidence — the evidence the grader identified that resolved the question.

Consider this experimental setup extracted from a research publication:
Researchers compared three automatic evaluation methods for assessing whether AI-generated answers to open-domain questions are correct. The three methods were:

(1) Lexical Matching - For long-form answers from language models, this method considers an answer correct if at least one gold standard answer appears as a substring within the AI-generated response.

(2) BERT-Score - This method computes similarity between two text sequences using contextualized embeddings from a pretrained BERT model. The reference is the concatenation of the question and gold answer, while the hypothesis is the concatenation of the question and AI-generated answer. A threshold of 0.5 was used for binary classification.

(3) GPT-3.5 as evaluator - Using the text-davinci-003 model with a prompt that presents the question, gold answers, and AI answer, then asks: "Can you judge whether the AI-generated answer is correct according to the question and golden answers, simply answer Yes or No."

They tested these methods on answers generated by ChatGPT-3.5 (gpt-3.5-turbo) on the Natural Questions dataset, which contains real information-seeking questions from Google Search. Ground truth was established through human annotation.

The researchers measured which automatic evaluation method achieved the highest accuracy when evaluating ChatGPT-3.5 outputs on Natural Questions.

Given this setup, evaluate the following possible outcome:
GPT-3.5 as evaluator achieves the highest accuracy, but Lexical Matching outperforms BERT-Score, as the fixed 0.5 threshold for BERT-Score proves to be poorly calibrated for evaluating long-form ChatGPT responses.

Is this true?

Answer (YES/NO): YES